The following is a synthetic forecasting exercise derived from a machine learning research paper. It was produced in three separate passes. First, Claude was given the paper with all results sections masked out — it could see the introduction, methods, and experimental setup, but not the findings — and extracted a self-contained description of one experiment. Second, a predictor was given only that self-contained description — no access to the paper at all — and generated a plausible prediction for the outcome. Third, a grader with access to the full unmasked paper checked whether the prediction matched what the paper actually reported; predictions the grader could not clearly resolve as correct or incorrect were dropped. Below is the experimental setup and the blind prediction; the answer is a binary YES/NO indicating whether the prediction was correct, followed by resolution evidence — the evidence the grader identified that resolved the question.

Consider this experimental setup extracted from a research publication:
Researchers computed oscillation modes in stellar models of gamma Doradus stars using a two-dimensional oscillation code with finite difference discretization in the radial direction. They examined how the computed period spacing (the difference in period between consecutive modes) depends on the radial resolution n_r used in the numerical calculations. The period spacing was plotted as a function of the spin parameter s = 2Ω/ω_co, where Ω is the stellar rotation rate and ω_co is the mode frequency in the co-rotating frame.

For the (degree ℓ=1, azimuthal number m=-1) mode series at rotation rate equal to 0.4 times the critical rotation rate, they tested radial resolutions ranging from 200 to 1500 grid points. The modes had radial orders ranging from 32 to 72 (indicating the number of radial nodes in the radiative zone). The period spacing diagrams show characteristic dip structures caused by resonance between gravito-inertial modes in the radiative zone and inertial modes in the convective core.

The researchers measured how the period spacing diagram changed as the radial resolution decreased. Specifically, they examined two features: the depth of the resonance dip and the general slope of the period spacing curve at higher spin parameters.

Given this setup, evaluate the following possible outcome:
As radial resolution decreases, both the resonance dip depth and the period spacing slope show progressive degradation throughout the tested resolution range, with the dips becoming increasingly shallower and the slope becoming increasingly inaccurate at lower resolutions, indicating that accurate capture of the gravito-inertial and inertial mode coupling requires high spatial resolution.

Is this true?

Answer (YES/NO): NO